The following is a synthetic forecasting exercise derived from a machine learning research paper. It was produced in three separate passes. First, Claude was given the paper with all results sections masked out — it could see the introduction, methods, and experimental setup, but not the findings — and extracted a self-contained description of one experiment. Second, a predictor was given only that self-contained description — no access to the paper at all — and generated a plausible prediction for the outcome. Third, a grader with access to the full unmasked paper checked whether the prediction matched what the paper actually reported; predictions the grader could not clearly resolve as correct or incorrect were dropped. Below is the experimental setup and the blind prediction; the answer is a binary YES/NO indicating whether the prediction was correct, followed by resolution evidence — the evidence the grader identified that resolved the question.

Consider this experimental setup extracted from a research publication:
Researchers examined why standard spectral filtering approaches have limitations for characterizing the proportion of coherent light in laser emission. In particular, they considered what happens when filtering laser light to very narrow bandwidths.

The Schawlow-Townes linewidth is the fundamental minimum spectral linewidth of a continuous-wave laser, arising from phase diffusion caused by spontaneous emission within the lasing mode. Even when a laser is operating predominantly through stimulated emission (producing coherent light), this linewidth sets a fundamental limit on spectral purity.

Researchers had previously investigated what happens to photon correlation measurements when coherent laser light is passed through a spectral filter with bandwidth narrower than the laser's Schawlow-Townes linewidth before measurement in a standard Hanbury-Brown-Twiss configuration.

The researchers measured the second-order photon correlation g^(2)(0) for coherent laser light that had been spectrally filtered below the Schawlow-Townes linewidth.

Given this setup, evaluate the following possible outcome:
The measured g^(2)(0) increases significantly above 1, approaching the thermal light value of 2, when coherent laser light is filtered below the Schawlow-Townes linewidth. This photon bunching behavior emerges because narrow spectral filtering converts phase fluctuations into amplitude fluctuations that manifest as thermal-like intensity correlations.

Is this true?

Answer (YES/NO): YES